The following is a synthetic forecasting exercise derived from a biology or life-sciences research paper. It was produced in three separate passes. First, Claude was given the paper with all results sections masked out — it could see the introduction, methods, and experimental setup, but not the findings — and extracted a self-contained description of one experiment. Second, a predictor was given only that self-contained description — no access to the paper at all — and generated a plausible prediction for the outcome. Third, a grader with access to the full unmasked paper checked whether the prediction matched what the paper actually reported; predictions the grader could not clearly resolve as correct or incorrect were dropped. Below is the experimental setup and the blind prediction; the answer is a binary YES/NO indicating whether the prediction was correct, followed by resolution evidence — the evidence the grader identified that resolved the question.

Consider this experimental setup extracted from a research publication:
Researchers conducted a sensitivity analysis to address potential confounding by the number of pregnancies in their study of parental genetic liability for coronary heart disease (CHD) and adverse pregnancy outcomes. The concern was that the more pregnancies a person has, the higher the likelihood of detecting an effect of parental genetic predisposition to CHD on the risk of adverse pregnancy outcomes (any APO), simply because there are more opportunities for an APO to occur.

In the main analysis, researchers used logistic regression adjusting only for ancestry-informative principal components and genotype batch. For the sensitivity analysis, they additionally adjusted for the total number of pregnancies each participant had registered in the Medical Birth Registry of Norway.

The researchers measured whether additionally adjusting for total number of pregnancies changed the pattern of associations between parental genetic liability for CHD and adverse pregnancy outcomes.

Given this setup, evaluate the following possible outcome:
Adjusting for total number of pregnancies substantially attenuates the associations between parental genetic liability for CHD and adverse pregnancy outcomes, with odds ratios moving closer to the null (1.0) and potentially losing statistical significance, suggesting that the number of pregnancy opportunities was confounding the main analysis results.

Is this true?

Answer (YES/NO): NO